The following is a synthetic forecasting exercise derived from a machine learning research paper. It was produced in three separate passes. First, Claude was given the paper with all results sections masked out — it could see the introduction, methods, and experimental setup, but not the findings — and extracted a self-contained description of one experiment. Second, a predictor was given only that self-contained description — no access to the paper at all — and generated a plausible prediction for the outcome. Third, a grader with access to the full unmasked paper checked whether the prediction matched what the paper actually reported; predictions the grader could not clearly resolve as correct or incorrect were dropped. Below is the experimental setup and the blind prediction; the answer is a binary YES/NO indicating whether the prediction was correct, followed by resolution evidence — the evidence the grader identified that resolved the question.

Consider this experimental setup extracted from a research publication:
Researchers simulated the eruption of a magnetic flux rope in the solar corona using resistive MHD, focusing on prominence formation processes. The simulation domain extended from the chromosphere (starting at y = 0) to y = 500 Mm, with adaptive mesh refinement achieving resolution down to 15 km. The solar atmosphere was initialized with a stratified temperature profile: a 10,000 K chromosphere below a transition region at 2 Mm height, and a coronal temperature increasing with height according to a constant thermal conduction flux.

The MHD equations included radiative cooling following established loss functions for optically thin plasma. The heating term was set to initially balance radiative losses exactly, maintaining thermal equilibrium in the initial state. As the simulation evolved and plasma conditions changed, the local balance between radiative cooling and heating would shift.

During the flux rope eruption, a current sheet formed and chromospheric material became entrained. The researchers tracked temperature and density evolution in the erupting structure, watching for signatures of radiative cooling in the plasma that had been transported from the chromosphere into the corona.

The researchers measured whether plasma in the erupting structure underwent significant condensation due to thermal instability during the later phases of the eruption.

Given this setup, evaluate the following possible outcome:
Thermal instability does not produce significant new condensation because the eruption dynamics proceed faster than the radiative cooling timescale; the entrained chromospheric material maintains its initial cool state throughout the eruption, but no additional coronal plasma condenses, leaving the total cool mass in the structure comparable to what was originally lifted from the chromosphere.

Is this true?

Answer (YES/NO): NO